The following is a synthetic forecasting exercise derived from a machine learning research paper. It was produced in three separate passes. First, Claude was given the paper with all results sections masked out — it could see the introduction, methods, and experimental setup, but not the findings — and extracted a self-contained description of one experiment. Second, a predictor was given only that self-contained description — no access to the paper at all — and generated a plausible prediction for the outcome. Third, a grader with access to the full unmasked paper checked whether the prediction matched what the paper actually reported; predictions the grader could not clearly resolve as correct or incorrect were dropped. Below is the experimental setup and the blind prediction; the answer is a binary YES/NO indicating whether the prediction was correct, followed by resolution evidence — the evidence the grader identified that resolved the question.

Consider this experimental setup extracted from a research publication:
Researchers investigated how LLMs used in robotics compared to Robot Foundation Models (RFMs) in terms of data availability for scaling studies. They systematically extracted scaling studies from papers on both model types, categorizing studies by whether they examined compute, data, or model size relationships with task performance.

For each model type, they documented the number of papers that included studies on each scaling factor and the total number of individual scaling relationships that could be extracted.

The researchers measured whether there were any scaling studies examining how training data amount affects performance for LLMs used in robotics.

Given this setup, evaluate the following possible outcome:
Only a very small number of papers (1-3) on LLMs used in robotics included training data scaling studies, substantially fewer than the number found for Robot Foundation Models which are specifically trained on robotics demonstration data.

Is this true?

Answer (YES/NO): NO